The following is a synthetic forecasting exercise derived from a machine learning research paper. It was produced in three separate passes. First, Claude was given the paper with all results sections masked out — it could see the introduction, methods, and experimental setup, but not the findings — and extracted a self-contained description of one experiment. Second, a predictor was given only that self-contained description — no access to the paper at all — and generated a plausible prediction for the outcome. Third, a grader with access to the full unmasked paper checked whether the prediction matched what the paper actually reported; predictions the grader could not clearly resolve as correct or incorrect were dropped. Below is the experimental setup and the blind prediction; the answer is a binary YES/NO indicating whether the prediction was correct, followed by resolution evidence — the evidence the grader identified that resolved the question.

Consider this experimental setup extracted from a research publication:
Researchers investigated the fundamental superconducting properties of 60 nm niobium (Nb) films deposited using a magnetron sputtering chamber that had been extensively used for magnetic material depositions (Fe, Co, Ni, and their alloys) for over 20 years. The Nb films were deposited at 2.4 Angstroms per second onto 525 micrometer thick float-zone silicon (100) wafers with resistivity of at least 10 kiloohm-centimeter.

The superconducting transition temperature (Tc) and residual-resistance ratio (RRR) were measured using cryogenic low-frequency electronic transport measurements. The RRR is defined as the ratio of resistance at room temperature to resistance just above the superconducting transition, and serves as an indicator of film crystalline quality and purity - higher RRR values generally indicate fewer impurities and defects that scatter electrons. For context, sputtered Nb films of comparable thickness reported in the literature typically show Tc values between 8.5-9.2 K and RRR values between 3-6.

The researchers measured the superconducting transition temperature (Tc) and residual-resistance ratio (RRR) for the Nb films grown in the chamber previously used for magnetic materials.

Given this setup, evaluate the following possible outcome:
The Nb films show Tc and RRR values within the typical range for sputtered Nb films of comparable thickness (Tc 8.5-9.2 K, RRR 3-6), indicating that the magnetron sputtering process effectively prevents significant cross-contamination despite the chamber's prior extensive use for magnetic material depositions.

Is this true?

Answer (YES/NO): YES